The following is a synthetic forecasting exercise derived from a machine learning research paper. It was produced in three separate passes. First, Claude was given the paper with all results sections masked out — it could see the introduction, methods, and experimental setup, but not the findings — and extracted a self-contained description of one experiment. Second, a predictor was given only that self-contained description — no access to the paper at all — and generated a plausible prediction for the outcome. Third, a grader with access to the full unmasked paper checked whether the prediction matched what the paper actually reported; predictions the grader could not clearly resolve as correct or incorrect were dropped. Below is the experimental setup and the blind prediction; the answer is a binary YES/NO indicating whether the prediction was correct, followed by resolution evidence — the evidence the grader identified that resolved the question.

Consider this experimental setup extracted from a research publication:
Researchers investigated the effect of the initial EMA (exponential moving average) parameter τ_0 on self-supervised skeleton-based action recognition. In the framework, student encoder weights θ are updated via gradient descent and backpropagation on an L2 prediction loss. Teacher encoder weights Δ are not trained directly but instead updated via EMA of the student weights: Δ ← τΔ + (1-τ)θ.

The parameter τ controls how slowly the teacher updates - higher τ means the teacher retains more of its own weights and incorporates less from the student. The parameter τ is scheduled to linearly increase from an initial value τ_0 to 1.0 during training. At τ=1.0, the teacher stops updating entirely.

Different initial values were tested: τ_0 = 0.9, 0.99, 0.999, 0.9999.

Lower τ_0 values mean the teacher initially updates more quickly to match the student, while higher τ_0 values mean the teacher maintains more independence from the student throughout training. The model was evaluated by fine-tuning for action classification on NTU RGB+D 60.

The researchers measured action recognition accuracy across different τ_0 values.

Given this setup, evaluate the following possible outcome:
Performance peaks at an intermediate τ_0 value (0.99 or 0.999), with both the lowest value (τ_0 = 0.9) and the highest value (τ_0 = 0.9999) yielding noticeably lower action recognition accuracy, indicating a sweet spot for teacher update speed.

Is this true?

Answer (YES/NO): NO